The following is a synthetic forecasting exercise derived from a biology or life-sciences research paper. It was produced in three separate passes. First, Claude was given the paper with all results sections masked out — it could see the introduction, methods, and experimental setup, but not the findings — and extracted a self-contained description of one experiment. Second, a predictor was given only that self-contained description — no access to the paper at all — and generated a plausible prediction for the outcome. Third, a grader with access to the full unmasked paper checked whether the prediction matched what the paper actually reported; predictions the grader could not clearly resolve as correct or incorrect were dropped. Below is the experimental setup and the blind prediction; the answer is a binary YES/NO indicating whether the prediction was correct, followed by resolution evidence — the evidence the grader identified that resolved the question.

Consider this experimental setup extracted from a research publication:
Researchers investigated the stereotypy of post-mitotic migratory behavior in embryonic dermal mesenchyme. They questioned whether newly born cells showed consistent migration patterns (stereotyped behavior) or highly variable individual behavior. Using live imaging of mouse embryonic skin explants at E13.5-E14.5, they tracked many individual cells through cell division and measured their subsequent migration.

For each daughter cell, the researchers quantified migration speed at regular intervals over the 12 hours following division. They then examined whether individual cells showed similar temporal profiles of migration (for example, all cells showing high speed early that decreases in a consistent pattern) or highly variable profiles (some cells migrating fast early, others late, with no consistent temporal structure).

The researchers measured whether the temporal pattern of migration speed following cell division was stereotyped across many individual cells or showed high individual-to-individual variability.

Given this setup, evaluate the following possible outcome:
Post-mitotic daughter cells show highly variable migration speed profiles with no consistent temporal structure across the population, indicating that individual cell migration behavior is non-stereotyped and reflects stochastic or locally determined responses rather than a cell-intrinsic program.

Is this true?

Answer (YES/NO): NO